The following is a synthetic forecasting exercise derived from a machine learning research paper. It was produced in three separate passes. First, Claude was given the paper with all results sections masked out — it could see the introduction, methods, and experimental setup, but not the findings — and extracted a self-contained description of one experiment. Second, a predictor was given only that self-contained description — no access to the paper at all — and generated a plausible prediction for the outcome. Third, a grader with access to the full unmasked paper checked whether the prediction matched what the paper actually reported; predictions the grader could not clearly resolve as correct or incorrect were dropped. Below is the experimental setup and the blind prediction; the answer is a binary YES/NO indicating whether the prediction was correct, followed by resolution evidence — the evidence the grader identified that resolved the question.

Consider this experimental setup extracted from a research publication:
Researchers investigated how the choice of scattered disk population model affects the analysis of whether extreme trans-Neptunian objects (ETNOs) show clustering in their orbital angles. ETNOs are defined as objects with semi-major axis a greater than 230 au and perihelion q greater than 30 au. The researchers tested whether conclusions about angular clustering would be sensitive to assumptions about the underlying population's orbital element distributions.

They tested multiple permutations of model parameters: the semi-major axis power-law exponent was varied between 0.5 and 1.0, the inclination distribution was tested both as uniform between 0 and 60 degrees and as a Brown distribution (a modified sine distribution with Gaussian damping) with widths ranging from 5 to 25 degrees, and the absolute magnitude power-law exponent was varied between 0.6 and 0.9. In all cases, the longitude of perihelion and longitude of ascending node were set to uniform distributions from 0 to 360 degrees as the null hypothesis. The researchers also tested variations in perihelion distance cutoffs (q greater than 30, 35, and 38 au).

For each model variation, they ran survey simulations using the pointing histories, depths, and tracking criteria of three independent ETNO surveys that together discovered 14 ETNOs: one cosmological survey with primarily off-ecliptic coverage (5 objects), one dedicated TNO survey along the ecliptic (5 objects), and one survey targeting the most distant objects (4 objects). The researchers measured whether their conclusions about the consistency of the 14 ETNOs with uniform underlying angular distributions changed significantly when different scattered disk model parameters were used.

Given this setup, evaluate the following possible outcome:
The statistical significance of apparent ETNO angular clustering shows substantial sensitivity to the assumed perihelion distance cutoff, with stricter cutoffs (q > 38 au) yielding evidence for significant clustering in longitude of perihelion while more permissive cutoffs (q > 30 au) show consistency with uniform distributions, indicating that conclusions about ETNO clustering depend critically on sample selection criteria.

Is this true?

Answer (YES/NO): NO